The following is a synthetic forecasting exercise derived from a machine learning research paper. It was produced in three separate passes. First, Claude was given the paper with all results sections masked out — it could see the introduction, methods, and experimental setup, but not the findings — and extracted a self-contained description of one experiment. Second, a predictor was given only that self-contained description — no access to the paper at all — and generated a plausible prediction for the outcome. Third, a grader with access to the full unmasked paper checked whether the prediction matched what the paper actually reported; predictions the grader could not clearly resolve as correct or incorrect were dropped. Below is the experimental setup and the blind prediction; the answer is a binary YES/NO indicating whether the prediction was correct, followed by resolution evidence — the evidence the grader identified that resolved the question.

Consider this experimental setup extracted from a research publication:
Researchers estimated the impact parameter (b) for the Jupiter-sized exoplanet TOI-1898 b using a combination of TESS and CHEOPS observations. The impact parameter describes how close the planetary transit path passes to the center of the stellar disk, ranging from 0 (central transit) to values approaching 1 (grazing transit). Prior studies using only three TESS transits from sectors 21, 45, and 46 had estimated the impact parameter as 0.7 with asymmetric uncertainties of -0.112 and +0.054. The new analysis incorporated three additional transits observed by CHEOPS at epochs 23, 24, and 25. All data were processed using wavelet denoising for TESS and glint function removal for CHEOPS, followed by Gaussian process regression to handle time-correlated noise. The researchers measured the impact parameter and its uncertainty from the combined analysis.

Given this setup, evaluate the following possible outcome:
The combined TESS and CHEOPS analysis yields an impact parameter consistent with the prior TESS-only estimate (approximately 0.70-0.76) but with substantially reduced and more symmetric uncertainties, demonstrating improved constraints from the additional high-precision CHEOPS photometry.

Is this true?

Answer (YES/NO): NO